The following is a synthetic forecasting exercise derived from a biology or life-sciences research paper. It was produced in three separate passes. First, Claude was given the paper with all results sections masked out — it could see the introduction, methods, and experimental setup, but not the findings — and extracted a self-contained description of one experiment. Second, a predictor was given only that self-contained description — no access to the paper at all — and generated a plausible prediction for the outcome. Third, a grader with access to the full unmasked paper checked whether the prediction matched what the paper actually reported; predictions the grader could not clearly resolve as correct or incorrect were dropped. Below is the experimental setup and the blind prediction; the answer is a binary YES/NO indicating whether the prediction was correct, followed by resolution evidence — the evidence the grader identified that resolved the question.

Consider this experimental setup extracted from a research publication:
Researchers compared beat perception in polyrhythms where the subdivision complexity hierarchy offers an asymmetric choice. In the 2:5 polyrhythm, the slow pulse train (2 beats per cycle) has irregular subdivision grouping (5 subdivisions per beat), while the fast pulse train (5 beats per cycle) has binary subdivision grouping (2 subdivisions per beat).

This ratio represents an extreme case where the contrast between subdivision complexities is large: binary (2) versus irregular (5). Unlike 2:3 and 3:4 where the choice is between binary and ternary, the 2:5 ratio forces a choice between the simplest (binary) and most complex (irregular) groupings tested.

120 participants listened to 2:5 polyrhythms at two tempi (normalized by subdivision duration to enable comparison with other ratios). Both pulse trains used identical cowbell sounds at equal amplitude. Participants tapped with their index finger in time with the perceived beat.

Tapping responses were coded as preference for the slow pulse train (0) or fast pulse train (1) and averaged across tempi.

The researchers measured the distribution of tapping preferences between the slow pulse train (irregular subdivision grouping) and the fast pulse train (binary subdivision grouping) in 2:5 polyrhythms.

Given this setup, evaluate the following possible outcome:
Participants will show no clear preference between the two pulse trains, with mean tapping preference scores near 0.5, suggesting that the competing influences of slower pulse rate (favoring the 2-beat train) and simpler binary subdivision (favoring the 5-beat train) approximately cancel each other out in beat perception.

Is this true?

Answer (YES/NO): NO